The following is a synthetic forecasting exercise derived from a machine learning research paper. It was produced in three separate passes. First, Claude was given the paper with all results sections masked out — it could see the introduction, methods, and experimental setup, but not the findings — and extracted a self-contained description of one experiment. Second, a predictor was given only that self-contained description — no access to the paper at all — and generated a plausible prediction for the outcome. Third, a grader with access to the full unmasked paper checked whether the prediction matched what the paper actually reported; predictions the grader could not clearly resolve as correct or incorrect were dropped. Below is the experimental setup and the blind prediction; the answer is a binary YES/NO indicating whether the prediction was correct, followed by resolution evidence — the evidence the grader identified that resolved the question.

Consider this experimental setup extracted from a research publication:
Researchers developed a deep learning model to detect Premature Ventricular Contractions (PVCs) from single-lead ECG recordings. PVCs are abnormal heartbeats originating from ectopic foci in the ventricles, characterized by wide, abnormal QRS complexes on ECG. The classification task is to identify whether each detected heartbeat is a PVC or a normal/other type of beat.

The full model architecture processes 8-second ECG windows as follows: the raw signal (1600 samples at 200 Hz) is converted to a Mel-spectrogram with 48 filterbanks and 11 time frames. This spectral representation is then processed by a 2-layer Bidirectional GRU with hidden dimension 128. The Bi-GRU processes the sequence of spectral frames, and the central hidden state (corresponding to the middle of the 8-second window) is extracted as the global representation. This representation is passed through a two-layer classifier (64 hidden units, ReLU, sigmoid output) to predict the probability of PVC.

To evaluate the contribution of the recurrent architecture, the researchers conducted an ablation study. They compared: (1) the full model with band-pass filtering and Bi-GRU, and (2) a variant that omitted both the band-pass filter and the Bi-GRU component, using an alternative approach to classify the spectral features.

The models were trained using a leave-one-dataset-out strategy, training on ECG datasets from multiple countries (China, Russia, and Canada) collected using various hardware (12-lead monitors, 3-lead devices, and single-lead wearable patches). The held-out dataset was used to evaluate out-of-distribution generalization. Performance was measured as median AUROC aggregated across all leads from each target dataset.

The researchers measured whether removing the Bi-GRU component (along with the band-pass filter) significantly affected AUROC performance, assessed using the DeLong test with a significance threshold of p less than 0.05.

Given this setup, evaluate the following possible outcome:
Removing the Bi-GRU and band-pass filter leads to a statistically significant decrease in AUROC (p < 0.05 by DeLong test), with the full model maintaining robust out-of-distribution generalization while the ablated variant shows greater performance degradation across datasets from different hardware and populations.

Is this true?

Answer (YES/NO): YES